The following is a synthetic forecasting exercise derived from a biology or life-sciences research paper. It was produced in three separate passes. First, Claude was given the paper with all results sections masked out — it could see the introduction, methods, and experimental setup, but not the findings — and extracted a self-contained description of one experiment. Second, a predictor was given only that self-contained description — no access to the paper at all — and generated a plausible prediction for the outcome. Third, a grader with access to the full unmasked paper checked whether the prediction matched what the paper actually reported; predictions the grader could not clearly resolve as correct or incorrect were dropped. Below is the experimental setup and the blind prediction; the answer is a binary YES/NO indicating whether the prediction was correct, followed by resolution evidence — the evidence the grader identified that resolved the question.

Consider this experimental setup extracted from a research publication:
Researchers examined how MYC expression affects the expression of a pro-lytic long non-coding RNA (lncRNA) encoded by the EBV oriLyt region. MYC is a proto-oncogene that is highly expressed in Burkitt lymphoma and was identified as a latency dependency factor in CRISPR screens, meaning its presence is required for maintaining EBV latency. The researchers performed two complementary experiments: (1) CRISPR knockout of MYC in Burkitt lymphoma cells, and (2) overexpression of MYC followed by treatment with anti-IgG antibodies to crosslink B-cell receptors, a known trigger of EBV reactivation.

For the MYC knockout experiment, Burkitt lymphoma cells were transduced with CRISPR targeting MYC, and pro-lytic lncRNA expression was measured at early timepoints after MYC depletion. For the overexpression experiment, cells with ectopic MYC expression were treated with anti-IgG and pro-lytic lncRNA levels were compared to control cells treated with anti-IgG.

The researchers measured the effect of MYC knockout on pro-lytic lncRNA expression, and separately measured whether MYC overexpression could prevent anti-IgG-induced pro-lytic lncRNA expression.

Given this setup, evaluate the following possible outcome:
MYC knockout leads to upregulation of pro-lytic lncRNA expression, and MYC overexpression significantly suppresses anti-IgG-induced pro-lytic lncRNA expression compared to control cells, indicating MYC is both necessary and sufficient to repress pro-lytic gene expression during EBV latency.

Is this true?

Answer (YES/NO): YES